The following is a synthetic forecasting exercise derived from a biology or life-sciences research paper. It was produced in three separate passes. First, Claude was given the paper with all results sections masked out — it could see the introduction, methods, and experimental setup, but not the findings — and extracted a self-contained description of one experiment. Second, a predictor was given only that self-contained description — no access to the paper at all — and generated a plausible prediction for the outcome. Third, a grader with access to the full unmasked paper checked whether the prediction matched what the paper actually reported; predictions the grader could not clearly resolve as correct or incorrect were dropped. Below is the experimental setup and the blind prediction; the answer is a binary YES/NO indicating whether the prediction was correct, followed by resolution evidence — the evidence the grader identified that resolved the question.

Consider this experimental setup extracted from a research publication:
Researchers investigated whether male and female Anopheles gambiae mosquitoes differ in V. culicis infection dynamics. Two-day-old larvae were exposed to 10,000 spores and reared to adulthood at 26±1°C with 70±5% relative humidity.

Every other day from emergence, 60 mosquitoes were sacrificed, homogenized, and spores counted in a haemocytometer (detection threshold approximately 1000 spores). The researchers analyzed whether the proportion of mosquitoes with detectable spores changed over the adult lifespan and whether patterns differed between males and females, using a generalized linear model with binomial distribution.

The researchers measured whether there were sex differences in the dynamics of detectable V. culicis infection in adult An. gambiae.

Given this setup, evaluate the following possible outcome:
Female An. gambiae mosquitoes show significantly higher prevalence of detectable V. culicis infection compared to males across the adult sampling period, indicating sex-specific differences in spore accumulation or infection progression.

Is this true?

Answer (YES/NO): NO